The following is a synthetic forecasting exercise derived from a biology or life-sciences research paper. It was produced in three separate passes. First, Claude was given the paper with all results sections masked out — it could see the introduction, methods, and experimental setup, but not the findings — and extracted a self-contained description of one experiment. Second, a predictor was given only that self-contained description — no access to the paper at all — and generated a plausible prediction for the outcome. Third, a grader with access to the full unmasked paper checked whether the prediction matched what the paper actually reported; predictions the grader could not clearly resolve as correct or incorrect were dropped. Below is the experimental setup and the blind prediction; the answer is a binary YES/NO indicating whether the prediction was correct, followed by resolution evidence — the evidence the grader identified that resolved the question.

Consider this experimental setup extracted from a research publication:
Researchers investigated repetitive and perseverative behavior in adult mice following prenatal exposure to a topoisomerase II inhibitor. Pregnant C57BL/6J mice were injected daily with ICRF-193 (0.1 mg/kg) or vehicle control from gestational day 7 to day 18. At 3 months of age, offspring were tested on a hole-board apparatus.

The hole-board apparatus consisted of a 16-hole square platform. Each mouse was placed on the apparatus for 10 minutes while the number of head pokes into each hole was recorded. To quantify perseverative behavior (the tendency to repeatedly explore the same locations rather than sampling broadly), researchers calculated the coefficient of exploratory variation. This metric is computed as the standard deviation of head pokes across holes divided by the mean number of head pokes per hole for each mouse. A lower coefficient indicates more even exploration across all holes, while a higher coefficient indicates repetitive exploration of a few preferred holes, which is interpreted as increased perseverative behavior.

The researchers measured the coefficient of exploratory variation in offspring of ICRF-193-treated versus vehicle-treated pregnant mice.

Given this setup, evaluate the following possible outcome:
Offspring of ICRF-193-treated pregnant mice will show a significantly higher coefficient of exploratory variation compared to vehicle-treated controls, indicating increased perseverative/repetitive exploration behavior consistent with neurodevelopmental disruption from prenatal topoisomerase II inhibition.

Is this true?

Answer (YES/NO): YES